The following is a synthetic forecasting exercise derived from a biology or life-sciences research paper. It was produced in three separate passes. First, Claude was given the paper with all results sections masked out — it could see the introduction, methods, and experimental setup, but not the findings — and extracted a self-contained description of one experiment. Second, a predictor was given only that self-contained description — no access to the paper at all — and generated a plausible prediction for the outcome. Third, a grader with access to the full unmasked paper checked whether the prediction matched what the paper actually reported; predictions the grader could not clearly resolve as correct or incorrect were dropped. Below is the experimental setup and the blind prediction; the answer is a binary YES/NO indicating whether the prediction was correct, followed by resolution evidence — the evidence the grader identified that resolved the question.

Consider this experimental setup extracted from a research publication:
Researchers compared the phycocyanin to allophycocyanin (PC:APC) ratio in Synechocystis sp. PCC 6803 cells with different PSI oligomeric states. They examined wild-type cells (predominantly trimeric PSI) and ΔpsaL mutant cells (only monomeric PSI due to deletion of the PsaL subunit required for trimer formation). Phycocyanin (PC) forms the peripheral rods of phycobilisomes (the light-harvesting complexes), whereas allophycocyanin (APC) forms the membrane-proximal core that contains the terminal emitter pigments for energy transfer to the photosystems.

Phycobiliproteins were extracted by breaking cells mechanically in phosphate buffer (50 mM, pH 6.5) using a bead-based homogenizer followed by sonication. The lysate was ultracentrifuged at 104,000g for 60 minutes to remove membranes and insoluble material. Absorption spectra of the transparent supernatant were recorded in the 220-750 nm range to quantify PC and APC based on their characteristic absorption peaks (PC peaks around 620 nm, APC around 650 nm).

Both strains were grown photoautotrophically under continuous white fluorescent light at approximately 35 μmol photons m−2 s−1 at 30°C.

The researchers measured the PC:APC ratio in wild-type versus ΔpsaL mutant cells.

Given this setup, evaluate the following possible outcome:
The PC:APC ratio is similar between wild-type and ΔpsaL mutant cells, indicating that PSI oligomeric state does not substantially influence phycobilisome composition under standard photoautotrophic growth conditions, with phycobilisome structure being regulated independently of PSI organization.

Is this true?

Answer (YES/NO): NO